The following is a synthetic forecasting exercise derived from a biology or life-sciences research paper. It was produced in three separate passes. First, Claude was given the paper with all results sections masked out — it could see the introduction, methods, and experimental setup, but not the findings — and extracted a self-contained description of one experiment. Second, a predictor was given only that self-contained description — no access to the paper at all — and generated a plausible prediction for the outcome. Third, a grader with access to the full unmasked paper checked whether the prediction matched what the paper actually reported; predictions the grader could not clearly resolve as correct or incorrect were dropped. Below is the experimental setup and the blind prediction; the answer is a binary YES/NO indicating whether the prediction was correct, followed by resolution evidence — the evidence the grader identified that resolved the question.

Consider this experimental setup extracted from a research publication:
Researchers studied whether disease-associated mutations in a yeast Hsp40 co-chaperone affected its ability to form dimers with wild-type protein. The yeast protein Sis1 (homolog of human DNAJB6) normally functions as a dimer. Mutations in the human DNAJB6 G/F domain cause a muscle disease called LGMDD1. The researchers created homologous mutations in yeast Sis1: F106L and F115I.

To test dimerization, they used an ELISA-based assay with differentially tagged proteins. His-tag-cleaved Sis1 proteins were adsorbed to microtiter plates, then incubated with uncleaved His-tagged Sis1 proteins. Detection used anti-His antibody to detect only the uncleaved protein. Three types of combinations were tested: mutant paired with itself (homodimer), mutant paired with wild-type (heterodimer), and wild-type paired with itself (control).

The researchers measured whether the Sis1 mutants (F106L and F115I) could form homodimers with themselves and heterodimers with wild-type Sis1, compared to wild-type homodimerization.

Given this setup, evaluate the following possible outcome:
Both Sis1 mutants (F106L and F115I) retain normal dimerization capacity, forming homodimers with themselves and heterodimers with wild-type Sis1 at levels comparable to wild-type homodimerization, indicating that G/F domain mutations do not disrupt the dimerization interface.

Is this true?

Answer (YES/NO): NO